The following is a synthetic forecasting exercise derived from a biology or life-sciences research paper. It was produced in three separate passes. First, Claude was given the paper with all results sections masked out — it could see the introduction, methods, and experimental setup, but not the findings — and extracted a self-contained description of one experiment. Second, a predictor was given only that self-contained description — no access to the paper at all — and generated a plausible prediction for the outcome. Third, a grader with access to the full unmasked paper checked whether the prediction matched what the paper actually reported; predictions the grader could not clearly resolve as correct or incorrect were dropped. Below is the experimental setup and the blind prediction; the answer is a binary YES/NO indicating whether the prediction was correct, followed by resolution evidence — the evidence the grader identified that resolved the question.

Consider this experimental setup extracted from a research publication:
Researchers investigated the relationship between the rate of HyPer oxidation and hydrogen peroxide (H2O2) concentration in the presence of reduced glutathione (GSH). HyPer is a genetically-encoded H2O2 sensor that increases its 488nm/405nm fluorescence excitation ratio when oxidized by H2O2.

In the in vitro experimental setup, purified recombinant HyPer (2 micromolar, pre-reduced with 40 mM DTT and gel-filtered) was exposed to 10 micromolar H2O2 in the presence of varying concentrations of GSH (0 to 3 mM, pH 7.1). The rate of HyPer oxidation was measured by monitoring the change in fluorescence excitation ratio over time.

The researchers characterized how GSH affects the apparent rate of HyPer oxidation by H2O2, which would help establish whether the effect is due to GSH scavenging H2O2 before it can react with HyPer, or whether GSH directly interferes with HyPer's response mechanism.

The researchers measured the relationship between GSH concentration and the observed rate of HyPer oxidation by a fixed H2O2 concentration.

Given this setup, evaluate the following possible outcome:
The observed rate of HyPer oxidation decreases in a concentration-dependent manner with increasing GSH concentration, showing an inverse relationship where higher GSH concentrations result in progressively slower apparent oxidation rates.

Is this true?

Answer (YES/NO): YES